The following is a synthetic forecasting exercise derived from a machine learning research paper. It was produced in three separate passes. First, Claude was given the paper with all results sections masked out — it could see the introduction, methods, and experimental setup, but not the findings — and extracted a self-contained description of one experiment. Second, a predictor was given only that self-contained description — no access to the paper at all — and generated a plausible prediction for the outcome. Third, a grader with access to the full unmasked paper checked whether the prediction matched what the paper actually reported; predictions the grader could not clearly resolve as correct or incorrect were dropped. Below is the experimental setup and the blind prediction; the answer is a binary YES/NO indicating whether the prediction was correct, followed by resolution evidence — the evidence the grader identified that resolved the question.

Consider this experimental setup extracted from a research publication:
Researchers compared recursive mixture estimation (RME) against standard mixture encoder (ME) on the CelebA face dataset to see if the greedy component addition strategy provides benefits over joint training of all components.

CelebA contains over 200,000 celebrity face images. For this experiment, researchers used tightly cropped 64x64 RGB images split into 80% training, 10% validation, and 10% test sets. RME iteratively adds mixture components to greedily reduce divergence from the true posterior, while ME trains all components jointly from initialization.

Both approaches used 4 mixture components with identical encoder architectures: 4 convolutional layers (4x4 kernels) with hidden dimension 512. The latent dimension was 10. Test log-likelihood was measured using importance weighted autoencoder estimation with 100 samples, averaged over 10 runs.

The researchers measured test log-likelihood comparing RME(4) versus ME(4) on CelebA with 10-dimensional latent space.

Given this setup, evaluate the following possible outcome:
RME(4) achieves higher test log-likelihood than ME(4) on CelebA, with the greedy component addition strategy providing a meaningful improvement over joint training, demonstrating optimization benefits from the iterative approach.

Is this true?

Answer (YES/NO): NO